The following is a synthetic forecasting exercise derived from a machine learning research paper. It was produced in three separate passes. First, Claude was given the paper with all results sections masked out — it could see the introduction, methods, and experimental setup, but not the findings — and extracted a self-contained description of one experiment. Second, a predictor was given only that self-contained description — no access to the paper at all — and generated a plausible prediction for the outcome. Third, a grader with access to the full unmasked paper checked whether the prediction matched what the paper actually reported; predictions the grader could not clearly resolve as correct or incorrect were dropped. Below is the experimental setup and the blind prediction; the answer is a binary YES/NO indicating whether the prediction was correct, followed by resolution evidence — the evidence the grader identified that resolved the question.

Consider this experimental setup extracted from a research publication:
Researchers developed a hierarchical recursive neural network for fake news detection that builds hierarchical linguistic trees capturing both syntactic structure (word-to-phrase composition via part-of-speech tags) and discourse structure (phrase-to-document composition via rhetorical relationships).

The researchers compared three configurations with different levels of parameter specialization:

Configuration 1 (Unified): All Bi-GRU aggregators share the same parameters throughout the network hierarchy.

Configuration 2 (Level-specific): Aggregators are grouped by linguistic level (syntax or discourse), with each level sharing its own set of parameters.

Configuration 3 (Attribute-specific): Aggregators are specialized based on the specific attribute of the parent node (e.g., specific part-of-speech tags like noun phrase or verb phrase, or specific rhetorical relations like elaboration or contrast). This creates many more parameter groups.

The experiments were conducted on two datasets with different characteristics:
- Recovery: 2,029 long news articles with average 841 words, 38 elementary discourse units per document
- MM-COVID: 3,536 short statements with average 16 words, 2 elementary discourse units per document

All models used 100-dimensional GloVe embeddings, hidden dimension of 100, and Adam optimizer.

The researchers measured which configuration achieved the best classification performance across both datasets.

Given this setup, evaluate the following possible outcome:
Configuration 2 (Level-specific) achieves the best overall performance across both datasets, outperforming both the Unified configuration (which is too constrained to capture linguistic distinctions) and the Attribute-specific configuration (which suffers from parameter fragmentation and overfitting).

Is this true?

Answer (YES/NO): NO